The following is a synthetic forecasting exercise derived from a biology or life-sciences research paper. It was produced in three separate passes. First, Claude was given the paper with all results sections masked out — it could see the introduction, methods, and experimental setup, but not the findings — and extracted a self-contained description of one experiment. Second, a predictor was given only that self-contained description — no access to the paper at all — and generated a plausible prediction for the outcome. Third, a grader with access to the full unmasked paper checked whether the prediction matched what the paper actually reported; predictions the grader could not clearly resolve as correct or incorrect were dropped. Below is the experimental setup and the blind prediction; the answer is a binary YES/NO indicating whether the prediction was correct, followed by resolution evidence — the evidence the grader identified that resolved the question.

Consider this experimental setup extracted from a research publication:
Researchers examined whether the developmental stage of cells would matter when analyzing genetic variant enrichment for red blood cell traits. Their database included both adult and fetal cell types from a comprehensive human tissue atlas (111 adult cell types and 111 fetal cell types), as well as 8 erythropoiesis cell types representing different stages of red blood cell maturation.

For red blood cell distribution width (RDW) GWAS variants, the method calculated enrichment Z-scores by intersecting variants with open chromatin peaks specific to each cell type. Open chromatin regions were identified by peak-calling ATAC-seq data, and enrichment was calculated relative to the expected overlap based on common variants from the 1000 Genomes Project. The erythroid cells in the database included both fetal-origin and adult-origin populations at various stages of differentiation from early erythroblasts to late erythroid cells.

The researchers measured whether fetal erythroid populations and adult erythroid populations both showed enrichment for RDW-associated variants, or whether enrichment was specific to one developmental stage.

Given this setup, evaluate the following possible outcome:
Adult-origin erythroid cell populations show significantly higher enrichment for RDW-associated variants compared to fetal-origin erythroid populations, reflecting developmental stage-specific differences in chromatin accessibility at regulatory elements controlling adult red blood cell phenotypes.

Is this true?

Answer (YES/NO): NO